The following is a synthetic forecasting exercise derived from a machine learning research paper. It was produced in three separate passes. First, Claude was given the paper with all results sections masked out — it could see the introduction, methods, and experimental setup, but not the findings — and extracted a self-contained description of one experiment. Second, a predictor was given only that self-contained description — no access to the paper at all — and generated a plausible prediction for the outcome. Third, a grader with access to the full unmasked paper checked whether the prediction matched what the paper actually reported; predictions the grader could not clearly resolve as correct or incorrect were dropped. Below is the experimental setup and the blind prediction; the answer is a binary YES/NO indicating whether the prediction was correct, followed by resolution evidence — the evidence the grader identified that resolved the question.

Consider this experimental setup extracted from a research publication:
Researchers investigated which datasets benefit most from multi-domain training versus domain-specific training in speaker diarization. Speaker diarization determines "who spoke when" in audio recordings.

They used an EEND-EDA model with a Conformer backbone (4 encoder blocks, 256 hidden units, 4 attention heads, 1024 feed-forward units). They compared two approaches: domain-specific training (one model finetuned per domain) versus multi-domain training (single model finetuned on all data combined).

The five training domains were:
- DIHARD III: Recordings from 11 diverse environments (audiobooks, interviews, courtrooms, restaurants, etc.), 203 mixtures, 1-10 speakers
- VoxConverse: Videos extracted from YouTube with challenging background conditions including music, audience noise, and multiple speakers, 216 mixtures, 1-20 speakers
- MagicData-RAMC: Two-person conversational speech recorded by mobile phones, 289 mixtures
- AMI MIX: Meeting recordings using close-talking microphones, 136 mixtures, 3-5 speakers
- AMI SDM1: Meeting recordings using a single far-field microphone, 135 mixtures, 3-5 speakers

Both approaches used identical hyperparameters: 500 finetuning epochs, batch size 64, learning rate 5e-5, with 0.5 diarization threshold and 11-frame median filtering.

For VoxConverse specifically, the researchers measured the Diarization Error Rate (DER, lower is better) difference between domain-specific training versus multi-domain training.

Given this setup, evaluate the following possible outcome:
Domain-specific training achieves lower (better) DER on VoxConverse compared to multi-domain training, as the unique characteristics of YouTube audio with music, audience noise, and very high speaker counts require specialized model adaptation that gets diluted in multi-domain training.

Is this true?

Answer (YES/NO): NO